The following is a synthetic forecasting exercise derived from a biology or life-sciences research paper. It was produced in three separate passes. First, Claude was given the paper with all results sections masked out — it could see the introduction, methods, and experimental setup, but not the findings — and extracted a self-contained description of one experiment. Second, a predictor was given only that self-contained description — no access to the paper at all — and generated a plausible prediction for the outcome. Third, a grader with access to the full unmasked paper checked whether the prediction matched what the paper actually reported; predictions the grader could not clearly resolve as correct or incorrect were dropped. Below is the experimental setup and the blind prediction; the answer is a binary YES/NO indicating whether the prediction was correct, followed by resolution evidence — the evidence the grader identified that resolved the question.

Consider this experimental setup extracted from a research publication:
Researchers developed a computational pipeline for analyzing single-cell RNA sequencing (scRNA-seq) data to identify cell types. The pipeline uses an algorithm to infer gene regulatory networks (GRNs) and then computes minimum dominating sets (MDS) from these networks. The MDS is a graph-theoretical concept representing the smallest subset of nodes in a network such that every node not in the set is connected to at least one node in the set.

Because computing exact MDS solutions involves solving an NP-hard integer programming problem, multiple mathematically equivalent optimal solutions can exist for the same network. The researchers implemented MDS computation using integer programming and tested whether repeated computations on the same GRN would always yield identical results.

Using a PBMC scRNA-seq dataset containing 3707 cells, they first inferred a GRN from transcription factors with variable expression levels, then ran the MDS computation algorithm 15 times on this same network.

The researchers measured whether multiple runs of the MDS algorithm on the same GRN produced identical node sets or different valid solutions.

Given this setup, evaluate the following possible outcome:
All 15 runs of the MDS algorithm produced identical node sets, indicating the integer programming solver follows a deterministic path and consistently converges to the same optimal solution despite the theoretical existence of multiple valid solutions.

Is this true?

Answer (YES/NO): NO